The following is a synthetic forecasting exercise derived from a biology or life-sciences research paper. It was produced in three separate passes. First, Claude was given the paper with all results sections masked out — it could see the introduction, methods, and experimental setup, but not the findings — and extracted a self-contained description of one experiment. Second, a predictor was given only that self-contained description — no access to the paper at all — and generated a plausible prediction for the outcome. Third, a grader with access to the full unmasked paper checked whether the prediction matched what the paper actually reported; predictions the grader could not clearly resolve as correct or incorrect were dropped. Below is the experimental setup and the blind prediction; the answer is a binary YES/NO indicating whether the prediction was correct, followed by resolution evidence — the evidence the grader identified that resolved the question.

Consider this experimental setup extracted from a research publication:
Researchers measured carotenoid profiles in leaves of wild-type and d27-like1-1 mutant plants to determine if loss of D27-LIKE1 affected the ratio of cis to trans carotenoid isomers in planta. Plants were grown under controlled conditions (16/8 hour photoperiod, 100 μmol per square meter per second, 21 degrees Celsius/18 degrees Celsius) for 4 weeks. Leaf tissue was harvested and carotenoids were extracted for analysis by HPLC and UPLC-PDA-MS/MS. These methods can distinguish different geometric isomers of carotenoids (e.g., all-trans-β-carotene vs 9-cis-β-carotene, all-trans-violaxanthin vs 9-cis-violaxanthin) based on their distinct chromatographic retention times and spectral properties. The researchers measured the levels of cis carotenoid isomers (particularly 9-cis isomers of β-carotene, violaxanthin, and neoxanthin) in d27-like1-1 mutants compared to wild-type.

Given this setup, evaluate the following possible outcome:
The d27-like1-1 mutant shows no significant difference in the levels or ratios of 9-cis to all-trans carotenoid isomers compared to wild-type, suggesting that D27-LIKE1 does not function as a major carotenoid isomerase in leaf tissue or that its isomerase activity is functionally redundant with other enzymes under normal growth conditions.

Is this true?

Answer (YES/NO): NO